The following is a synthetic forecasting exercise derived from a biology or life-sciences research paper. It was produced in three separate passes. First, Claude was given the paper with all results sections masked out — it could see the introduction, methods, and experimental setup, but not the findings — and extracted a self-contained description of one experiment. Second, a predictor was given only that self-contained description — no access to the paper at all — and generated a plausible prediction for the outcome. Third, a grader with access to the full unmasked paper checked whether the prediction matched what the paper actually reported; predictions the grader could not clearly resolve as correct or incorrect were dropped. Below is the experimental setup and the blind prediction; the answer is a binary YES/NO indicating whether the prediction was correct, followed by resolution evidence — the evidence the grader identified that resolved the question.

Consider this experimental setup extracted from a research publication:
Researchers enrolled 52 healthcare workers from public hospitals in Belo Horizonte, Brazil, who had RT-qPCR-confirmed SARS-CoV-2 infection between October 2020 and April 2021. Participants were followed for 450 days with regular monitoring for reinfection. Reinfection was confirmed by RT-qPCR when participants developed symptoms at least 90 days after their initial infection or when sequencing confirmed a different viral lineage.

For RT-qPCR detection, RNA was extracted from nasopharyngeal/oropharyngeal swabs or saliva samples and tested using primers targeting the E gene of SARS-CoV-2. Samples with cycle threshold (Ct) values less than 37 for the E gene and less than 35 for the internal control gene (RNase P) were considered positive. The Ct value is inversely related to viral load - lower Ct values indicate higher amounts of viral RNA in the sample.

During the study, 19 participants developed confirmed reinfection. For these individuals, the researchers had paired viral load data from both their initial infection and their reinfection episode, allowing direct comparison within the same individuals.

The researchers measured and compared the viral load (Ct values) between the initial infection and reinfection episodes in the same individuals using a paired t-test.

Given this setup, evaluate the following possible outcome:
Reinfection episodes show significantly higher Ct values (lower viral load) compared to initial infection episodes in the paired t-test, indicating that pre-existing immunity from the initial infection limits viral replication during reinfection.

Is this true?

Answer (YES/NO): NO